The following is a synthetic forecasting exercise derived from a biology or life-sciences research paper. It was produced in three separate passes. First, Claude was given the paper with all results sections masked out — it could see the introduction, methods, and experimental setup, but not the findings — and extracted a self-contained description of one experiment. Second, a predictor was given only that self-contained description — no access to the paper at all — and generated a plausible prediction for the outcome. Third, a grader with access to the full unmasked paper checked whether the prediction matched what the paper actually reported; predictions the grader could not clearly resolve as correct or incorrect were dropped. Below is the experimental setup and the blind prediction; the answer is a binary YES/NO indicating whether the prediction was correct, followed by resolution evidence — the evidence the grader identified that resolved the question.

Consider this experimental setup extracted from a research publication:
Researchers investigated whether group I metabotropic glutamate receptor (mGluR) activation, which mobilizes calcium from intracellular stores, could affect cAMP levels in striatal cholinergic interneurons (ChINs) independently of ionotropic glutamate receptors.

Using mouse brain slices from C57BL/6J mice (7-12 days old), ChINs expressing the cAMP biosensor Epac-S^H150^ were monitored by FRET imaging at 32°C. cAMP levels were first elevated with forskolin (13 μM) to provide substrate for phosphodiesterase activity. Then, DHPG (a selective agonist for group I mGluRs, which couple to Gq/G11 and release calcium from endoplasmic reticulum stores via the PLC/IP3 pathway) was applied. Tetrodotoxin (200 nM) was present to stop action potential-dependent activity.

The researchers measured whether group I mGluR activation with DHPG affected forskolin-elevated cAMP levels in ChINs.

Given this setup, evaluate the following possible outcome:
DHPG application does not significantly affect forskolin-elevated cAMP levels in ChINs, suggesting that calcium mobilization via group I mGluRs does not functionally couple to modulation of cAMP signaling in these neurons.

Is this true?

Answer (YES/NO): NO